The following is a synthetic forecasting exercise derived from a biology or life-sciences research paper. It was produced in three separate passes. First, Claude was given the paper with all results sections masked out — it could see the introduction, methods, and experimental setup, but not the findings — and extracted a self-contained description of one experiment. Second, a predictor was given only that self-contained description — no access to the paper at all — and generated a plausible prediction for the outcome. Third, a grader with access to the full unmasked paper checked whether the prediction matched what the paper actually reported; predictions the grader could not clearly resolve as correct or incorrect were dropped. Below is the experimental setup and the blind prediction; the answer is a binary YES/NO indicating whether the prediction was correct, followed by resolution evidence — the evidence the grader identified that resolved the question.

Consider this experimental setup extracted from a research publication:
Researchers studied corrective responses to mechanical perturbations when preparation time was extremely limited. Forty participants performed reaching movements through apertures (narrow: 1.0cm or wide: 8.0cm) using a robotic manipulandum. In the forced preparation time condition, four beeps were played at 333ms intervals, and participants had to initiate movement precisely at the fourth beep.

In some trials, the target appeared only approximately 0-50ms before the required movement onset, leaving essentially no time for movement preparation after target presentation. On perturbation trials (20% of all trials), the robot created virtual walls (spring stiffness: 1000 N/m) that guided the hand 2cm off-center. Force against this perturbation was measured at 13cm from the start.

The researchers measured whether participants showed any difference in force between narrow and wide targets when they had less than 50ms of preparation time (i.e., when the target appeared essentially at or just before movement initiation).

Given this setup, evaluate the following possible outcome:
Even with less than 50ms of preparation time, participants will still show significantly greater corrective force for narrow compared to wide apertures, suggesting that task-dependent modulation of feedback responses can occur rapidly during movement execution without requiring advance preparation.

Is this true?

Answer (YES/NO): YES